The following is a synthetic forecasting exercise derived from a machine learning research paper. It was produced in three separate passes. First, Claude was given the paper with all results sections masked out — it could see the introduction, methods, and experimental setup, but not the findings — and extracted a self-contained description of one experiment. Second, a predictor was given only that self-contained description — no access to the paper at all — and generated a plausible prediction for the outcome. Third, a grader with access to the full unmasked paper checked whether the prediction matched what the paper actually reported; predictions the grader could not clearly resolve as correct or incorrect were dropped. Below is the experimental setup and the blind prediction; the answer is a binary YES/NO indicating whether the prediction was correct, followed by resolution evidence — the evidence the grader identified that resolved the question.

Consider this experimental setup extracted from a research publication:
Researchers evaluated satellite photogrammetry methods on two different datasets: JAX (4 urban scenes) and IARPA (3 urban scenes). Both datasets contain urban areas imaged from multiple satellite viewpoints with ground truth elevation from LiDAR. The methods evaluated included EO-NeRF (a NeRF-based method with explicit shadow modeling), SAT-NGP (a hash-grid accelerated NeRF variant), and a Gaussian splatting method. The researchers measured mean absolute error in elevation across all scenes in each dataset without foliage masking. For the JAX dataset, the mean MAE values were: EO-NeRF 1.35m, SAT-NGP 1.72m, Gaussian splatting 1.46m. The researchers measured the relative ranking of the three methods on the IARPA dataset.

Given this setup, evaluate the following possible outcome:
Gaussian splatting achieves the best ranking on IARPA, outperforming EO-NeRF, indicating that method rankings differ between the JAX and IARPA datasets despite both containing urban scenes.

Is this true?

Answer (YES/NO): NO